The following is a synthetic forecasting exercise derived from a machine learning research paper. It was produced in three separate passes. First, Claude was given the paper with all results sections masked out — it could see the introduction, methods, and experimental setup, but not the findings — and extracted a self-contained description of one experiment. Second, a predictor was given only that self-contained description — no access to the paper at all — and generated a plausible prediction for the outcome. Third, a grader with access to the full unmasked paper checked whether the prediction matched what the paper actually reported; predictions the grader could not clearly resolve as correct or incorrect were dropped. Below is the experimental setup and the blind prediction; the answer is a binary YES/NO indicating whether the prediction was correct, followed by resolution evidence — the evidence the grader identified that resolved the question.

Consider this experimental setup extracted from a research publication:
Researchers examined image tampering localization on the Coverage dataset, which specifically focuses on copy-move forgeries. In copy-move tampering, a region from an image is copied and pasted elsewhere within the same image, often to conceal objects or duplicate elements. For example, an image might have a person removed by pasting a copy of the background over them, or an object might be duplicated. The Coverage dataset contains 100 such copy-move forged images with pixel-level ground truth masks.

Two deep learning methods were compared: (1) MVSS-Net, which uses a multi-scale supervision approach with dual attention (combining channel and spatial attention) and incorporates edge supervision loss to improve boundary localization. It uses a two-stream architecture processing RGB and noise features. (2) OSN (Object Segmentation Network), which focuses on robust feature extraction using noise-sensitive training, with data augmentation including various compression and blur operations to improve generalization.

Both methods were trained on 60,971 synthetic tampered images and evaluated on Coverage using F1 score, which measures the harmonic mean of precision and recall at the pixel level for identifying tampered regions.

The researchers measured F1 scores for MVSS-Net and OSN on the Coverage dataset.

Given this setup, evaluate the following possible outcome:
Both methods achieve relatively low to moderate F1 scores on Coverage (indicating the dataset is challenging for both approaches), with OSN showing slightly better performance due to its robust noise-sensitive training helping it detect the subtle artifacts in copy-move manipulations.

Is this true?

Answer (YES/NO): NO